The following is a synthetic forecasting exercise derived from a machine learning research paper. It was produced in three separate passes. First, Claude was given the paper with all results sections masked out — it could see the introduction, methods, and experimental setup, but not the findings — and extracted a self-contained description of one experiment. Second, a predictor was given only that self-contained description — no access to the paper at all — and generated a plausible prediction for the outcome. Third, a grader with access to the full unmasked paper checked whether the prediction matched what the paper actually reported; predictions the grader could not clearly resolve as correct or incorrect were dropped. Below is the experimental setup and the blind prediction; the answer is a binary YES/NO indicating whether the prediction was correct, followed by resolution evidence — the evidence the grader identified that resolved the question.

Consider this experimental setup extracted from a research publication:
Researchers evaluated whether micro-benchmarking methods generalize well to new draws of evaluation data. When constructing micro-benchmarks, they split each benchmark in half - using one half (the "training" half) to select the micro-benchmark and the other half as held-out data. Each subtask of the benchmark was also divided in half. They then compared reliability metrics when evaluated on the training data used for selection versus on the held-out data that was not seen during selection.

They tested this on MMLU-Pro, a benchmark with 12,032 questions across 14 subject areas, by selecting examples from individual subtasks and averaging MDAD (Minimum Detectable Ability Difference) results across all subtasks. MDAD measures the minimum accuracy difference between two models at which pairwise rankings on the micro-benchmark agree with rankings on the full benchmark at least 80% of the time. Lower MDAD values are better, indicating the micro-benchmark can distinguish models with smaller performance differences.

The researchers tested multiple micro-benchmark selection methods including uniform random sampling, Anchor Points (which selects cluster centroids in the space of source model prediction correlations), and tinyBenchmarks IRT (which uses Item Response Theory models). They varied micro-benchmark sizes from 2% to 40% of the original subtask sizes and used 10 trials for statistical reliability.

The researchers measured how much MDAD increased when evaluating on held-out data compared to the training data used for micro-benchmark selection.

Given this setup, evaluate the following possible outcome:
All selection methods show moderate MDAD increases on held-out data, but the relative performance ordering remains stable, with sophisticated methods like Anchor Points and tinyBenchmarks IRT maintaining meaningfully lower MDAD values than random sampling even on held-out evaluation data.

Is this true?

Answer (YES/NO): NO